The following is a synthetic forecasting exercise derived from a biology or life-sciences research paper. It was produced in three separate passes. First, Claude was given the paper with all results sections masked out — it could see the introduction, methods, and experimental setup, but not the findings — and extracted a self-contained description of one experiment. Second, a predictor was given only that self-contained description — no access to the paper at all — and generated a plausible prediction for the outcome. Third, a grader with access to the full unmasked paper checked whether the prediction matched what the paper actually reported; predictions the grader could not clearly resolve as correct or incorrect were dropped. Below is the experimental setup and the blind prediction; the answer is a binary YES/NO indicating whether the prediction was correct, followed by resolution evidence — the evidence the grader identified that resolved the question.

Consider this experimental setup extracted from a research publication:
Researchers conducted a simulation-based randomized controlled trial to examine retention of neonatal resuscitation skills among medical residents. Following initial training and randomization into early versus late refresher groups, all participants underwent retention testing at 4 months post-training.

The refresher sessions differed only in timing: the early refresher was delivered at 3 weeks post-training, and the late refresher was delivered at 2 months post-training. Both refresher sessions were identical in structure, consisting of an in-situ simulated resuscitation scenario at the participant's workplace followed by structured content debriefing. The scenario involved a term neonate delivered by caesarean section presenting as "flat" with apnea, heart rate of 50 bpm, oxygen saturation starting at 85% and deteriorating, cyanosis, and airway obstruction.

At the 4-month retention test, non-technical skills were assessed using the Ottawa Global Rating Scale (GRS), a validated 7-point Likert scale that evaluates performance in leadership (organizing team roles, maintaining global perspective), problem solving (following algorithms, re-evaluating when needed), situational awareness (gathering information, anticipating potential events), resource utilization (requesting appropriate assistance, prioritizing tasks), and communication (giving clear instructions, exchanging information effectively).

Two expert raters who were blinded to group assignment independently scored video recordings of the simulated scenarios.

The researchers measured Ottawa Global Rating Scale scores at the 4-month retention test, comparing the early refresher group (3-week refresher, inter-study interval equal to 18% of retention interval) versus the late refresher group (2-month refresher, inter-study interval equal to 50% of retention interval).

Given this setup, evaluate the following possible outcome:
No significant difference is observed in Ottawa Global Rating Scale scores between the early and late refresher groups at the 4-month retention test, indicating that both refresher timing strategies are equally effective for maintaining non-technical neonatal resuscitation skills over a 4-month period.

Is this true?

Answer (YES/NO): NO